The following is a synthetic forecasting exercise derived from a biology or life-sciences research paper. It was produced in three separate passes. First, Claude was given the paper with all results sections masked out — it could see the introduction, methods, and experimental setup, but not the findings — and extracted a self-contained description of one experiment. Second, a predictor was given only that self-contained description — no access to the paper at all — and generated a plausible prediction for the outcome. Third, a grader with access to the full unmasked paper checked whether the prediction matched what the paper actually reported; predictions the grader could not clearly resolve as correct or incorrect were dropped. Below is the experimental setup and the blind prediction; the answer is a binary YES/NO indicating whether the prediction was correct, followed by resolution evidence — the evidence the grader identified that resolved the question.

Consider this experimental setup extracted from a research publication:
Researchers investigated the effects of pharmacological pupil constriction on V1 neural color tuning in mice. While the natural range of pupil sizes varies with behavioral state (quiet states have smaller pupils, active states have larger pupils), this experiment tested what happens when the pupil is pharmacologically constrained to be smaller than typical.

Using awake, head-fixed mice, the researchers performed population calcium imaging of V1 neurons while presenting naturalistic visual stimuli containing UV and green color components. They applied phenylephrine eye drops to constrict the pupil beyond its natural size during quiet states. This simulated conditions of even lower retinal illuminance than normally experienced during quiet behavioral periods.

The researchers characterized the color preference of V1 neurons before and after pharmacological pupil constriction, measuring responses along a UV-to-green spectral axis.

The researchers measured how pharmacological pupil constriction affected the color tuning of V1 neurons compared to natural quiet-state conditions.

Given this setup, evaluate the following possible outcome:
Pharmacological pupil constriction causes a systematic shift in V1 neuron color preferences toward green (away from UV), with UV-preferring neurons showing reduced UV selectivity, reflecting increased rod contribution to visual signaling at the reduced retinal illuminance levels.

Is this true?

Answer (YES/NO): YES